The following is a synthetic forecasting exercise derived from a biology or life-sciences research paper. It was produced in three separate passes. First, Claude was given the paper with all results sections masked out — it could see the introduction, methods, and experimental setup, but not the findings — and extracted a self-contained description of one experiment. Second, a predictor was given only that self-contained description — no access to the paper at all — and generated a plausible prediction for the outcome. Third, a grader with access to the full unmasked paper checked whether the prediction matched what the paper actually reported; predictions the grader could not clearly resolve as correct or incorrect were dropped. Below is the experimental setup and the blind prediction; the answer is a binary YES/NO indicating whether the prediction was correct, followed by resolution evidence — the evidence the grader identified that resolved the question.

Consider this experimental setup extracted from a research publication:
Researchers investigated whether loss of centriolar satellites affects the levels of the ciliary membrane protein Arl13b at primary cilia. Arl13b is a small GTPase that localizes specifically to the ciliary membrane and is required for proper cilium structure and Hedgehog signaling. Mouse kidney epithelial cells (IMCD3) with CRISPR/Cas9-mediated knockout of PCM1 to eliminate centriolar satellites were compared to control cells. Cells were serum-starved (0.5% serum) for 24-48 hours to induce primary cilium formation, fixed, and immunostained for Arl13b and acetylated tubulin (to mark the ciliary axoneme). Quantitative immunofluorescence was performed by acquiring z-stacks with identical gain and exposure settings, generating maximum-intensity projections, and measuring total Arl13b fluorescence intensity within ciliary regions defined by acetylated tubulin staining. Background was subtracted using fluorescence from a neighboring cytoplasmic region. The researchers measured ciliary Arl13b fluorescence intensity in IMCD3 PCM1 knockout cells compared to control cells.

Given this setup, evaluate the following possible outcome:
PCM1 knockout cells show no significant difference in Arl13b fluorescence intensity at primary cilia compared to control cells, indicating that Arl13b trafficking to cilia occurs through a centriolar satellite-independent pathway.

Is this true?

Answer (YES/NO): YES